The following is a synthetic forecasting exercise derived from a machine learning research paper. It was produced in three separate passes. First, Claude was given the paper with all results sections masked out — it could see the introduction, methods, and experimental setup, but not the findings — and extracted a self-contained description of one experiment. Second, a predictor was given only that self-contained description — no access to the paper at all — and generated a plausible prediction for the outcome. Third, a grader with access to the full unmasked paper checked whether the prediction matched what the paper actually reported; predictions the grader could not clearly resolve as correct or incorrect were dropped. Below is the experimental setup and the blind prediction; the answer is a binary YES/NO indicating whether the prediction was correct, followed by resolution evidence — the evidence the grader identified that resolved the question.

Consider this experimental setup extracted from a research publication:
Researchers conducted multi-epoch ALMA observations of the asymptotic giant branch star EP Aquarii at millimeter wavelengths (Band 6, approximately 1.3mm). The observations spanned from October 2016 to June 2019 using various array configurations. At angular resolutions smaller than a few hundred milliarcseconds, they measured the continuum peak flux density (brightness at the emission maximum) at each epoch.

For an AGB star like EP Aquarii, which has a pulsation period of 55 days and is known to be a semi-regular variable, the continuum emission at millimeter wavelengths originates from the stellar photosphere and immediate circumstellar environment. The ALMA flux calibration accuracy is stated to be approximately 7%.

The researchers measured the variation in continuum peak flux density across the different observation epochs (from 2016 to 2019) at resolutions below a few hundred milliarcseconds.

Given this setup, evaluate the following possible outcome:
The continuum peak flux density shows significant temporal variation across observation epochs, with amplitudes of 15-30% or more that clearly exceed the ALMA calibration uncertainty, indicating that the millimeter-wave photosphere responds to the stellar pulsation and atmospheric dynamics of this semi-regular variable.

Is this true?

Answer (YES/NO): NO